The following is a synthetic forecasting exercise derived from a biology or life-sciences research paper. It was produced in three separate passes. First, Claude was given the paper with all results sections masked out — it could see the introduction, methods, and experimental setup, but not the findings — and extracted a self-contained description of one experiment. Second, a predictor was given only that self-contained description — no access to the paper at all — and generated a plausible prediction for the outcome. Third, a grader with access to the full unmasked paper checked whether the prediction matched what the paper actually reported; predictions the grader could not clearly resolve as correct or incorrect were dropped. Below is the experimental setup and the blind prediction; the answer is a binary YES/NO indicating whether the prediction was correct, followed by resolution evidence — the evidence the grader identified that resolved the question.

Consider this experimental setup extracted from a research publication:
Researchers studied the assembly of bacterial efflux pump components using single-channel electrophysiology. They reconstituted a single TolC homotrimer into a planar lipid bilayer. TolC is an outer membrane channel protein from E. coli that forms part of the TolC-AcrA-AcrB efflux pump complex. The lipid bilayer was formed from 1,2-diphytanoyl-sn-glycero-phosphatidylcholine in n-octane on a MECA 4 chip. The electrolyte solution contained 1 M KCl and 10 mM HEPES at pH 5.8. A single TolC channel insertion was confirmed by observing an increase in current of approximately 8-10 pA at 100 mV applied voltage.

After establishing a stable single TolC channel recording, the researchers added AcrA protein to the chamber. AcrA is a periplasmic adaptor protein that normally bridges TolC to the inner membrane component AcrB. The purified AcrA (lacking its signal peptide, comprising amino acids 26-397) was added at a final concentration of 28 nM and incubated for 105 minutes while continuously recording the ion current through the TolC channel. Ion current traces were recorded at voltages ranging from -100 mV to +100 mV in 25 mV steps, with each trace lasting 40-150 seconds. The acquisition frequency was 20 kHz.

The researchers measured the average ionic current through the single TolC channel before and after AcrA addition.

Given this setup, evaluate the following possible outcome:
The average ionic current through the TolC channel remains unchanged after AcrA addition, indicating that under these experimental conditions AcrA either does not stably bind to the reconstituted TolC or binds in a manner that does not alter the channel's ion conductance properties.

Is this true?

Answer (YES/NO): NO